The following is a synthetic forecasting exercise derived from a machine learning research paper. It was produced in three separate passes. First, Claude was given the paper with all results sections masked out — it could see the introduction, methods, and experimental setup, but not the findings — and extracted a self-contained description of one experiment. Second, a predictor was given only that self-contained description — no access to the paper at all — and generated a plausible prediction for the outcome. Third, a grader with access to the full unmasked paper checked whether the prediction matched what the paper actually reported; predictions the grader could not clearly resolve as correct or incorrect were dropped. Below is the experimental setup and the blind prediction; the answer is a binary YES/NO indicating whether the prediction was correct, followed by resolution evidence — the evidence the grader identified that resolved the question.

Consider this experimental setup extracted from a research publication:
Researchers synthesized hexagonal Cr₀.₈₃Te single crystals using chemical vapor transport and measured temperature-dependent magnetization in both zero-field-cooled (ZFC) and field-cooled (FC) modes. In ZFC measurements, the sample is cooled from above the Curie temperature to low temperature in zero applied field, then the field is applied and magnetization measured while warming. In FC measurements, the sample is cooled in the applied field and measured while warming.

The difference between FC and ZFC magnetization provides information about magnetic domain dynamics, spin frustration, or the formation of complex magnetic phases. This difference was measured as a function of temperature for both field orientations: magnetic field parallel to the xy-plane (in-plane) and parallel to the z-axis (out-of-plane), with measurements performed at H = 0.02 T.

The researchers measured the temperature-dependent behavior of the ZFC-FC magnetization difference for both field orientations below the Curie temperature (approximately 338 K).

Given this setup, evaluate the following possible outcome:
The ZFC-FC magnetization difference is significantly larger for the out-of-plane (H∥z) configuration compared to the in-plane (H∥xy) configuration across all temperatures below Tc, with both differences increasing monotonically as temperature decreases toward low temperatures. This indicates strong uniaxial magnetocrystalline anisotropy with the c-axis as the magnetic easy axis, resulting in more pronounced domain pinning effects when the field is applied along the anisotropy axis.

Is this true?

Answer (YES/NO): NO